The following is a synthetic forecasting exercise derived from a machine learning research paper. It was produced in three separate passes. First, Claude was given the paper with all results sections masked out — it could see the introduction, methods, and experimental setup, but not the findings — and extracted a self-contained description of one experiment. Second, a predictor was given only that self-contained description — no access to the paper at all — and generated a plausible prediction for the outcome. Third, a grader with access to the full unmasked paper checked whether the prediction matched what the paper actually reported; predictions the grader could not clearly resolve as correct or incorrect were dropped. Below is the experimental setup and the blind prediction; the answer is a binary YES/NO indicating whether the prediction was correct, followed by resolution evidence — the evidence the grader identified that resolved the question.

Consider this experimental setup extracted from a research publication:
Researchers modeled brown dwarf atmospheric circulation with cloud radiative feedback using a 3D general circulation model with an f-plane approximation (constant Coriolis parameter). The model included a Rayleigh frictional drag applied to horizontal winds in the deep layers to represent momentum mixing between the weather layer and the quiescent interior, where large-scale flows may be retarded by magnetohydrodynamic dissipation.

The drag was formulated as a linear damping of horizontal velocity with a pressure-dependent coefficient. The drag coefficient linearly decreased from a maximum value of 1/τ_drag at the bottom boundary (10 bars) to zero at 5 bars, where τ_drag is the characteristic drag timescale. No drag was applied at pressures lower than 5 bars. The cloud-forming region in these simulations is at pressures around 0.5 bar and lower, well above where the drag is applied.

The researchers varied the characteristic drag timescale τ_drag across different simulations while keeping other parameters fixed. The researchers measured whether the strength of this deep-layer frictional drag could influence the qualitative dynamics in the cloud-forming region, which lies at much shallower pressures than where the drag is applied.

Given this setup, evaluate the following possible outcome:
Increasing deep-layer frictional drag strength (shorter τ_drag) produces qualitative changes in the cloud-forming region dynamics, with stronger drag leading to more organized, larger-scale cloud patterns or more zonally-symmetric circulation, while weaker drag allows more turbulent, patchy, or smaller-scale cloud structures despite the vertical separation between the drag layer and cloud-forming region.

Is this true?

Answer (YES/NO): NO